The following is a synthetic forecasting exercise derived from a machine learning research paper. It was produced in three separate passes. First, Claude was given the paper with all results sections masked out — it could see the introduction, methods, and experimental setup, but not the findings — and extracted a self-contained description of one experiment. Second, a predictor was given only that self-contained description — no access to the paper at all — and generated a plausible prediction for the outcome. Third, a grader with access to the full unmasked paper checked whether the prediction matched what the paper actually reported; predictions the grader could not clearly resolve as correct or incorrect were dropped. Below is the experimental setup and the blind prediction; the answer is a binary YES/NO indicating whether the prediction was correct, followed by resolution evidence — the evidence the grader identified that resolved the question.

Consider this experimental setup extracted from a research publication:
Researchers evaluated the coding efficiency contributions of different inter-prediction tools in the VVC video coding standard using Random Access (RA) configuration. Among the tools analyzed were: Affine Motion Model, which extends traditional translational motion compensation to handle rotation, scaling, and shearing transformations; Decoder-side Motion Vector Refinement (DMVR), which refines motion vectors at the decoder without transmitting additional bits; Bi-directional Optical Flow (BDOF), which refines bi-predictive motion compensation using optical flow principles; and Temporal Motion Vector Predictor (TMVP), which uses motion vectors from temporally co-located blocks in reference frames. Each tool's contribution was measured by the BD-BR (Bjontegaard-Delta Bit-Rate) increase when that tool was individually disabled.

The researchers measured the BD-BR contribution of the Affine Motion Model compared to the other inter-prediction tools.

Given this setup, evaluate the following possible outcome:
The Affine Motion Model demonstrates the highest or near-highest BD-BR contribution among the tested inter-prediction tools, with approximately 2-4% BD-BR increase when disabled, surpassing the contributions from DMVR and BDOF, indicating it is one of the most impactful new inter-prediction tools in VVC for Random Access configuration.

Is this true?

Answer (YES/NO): YES